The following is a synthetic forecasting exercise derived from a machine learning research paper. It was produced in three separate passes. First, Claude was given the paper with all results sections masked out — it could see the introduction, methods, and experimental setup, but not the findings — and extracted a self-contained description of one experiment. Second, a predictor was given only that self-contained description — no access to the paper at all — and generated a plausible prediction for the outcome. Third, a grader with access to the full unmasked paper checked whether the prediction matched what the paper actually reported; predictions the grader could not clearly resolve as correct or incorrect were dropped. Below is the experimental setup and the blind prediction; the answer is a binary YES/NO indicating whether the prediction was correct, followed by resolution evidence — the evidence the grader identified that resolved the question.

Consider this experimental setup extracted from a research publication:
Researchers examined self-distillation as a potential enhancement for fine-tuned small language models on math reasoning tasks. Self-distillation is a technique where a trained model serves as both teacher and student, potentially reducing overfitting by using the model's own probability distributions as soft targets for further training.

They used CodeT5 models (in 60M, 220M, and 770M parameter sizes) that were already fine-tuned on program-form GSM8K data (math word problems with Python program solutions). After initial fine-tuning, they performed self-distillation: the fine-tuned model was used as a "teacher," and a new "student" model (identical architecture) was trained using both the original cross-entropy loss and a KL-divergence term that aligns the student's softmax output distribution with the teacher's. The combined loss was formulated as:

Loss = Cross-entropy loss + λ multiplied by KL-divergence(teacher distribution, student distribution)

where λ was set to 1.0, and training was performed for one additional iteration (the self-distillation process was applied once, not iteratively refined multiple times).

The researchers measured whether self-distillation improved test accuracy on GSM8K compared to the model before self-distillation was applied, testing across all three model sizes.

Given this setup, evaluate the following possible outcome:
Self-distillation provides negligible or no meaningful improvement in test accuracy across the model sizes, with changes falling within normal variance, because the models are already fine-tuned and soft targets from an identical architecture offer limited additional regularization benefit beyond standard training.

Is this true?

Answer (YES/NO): NO